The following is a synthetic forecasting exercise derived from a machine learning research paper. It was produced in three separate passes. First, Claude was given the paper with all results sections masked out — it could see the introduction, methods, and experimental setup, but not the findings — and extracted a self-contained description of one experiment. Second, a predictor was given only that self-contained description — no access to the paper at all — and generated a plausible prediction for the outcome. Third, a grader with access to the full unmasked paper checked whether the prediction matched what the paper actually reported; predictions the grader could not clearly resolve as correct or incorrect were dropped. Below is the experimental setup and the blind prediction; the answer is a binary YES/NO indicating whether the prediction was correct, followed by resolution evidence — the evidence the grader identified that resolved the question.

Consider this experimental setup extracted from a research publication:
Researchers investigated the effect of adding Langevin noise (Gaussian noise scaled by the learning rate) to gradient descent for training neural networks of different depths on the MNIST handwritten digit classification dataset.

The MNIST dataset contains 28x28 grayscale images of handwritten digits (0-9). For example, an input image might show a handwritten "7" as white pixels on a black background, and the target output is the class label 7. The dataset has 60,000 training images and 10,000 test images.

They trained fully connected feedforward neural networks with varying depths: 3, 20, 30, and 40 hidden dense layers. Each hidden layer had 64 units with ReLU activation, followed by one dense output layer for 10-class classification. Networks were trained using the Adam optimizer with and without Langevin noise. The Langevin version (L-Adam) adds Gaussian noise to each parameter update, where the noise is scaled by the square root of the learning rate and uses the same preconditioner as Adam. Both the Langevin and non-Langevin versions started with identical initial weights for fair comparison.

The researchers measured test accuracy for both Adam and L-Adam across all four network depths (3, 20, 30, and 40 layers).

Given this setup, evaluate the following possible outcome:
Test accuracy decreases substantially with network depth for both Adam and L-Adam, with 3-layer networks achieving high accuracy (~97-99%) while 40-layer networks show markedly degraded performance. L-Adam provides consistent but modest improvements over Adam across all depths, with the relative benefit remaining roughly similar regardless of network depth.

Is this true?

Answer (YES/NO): NO